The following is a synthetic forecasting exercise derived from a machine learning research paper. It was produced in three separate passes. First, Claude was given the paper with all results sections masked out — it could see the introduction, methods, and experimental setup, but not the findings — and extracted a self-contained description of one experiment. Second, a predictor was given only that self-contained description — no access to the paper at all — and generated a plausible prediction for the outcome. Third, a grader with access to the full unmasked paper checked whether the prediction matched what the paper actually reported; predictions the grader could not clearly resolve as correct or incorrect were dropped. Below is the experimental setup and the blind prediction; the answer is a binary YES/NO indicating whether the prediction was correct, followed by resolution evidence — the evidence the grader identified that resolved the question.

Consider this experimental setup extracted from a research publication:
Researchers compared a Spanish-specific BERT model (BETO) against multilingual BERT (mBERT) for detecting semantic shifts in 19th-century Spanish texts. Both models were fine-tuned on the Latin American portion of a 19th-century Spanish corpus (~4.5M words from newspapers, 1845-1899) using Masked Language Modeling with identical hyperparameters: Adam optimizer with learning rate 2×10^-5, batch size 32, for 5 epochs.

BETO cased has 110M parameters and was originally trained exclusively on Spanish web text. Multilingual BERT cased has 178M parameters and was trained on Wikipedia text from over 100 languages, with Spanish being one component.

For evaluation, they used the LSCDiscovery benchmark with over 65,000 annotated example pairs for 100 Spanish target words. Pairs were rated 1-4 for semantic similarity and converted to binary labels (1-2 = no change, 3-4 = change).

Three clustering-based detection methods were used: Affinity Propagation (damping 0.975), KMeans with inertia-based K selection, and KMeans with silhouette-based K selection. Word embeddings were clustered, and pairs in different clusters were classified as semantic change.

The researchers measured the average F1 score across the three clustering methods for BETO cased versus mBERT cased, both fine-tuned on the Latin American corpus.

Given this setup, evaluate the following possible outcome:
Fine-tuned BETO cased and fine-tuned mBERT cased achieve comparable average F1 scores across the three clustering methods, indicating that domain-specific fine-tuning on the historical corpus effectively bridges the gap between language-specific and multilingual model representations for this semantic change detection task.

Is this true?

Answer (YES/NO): NO